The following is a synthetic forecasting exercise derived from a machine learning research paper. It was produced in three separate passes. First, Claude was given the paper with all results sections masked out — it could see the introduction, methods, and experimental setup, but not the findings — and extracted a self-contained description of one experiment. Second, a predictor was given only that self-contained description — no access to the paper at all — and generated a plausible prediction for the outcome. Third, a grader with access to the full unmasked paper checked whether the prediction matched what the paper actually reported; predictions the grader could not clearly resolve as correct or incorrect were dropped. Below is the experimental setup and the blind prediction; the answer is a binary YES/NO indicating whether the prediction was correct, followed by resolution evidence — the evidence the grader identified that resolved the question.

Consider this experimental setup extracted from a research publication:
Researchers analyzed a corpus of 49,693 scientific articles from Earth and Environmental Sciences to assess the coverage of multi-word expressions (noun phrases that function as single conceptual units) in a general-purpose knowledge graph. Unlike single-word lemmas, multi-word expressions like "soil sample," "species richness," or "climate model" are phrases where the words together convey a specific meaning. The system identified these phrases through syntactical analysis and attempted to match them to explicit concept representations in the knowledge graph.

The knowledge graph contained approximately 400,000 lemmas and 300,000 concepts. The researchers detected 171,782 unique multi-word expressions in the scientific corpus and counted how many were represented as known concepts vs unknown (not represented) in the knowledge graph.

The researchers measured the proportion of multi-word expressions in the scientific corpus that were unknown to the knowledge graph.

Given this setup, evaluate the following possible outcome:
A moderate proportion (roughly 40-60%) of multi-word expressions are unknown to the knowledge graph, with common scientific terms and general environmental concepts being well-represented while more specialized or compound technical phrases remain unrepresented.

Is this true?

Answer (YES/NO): NO